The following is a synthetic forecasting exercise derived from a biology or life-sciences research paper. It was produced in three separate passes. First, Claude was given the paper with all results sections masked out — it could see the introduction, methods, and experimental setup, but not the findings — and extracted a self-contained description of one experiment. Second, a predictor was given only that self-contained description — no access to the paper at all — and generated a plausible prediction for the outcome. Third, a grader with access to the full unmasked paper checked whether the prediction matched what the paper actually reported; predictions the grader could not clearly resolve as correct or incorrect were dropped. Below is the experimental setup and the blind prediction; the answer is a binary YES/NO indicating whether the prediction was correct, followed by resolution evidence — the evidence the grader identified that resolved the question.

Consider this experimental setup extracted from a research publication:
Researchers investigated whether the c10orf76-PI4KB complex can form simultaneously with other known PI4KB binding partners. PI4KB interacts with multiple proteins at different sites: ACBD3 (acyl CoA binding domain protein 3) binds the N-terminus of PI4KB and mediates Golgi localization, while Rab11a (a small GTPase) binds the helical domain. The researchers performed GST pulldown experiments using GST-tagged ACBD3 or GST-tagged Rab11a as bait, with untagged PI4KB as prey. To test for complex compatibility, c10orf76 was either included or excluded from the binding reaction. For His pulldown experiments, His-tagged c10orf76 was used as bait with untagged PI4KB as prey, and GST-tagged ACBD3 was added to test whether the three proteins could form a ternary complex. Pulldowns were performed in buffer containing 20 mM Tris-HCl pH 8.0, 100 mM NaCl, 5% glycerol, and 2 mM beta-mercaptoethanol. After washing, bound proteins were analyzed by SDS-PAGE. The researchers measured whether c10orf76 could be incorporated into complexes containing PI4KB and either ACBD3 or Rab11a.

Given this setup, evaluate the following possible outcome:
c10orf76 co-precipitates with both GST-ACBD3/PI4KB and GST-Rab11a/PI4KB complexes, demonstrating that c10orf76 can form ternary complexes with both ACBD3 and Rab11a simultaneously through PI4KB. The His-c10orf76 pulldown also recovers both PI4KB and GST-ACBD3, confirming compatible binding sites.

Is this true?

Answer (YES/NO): YES